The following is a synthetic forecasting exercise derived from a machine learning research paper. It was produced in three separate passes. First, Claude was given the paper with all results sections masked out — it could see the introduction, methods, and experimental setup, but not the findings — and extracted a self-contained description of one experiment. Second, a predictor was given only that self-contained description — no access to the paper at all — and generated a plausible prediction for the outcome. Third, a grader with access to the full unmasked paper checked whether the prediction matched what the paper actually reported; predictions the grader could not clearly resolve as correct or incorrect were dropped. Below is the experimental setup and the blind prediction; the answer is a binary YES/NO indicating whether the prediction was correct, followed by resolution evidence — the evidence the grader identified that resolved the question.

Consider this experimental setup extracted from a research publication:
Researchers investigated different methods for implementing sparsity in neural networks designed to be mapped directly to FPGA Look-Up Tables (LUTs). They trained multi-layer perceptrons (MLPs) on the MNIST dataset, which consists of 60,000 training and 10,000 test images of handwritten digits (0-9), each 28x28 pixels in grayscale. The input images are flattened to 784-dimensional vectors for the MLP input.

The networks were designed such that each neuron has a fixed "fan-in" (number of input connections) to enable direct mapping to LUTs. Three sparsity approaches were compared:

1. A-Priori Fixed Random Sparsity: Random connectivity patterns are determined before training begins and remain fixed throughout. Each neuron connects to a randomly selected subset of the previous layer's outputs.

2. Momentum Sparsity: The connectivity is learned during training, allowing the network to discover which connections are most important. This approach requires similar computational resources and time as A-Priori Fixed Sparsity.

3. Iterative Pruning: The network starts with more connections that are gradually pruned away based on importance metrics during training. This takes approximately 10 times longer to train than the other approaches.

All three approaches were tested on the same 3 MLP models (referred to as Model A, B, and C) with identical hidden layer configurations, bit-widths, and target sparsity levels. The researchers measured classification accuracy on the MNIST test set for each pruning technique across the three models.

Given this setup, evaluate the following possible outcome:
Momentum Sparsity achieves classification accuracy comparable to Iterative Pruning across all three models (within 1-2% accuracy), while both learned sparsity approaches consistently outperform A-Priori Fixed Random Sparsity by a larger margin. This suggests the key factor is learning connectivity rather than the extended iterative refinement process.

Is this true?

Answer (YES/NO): YES